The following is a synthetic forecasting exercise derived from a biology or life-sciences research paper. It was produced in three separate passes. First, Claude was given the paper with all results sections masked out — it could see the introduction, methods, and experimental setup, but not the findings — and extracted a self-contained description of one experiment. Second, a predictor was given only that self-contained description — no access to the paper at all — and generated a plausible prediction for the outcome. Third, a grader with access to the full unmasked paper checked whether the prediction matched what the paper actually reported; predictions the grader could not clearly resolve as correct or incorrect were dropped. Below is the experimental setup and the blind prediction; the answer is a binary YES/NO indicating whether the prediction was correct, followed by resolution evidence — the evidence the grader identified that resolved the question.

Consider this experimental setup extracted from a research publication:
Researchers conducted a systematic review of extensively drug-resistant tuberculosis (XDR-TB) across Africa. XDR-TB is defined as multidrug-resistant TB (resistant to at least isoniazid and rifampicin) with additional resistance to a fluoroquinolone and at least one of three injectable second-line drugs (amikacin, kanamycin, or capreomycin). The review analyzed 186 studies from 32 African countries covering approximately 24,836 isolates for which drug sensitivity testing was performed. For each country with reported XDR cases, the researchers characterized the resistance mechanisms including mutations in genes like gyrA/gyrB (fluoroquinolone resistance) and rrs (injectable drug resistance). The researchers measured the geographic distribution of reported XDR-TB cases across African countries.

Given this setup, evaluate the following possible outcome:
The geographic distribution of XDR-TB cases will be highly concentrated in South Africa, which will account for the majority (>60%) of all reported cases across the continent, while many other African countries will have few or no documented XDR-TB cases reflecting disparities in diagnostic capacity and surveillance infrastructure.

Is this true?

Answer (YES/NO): YES